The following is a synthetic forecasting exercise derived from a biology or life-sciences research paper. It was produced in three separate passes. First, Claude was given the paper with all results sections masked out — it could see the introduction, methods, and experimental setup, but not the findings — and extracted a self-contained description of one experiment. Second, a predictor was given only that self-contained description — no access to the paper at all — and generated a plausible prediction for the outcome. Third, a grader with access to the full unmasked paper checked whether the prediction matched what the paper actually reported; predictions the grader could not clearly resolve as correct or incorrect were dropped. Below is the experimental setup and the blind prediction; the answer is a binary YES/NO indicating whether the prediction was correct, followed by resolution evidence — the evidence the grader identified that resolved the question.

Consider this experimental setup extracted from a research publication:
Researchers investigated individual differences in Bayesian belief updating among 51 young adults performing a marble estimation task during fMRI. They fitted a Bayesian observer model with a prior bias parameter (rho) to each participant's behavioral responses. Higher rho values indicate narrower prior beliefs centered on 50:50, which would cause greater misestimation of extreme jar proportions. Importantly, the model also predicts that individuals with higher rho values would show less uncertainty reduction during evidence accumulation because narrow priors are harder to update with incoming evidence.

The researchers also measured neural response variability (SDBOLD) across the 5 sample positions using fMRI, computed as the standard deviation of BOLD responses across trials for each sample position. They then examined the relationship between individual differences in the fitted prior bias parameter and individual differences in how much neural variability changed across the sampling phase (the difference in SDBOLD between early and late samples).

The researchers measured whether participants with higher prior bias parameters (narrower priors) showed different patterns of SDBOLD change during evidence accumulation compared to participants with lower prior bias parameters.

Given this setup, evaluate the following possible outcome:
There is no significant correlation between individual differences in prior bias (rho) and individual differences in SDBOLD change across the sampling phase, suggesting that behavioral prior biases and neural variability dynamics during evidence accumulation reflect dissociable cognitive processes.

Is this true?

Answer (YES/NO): NO